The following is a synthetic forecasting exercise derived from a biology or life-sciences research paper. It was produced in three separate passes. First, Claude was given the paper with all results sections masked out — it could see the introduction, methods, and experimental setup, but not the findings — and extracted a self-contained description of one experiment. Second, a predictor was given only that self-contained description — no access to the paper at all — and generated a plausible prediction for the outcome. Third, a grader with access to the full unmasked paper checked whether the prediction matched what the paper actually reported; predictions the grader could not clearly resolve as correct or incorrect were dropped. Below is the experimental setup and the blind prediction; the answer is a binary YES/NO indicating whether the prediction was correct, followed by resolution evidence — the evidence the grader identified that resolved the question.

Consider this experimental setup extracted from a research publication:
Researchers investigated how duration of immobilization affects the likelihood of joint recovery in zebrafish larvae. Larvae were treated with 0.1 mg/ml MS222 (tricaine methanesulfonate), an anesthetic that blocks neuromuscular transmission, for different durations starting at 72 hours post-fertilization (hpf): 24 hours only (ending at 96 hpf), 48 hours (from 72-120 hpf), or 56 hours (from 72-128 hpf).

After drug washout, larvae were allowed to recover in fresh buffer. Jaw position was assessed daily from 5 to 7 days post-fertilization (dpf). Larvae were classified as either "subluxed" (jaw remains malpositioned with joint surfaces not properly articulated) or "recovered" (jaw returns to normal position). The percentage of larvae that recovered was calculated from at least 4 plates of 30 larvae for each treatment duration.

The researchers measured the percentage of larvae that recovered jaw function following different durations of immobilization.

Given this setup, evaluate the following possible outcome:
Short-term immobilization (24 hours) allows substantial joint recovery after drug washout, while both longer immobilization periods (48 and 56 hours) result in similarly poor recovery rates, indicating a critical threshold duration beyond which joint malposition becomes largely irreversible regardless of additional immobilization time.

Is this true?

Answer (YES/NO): NO